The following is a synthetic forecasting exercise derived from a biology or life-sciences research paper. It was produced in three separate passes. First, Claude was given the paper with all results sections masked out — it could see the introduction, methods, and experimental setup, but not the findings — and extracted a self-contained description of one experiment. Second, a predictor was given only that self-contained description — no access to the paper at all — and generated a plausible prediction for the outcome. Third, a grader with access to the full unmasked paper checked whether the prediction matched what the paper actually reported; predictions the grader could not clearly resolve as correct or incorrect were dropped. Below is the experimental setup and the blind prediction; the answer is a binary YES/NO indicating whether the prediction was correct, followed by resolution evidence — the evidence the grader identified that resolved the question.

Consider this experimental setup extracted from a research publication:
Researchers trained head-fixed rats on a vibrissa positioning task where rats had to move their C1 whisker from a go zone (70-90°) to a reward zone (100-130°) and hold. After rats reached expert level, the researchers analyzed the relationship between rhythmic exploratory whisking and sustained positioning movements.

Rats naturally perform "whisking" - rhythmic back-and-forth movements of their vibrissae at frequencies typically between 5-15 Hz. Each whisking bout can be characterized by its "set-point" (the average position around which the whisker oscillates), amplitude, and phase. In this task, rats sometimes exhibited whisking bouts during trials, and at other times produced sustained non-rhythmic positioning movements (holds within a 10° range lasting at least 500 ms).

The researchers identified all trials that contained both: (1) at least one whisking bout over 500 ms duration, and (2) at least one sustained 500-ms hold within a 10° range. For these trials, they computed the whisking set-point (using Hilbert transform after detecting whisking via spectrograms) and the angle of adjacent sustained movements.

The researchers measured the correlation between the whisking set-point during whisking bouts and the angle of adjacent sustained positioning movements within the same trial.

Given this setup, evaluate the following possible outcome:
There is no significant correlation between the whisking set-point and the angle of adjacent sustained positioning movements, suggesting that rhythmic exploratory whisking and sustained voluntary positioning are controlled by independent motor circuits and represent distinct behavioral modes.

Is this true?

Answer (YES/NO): NO